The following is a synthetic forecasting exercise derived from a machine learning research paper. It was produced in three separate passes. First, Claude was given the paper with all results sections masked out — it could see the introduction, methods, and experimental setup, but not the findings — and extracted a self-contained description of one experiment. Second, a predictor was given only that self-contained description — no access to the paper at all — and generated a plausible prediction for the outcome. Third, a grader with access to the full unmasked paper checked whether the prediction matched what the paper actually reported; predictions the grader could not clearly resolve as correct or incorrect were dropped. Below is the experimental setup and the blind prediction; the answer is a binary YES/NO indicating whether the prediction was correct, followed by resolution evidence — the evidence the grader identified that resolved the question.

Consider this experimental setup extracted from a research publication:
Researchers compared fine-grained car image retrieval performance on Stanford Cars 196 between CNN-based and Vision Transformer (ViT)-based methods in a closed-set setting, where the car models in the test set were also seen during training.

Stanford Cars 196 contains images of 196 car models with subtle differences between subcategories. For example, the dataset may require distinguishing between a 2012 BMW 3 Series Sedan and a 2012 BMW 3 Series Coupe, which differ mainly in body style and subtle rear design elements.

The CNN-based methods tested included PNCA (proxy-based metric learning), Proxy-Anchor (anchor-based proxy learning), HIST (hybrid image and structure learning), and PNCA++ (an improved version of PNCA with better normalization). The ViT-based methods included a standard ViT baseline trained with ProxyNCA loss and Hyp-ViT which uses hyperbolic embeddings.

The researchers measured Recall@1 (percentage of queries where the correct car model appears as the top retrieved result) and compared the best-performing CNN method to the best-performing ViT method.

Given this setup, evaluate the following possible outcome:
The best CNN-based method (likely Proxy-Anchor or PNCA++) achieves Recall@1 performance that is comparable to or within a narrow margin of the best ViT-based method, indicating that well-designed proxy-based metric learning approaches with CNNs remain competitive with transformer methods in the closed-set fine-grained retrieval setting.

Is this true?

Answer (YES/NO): NO